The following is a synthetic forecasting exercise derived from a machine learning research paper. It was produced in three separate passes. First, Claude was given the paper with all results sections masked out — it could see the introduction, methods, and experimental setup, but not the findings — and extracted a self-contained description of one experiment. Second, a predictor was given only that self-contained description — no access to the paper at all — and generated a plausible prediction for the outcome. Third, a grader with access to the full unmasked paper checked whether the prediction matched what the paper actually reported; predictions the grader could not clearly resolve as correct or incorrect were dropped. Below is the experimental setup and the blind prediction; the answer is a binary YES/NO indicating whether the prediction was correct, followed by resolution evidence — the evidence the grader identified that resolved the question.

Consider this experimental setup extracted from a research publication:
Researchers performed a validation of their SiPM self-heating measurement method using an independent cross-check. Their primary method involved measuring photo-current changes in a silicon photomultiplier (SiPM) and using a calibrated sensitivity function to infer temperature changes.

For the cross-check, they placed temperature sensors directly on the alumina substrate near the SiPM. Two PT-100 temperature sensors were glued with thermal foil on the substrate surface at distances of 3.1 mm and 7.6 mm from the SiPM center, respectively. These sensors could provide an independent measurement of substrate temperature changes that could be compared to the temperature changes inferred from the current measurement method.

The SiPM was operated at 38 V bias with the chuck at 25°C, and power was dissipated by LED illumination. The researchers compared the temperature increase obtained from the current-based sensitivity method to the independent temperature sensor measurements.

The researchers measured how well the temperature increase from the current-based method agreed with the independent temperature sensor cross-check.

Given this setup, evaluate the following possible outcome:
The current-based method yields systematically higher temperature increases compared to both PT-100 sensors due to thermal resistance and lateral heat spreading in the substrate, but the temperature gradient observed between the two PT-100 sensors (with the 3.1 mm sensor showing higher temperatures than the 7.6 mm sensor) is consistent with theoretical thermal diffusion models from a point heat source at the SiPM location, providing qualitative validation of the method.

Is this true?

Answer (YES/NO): NO